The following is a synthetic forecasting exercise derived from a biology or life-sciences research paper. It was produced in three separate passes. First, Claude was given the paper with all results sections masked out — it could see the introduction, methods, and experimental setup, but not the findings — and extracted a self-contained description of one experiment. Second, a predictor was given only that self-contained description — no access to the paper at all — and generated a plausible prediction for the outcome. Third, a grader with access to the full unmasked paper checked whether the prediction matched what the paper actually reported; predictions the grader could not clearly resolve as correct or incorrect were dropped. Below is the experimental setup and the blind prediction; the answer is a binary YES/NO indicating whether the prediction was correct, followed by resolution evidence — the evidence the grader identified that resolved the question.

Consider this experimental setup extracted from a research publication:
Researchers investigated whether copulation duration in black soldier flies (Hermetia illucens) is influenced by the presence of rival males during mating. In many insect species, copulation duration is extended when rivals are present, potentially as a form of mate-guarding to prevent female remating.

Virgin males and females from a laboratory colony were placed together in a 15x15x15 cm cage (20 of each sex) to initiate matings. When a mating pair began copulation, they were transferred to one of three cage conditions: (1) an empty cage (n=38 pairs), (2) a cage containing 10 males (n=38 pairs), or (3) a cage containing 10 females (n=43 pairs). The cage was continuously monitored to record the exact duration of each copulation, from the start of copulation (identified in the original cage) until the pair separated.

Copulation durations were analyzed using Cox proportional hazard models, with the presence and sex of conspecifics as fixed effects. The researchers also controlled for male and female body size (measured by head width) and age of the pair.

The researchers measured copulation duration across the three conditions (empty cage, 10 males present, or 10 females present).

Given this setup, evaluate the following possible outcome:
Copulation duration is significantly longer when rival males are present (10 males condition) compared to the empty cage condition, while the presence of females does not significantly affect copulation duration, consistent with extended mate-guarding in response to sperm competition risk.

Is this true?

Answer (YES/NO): NO